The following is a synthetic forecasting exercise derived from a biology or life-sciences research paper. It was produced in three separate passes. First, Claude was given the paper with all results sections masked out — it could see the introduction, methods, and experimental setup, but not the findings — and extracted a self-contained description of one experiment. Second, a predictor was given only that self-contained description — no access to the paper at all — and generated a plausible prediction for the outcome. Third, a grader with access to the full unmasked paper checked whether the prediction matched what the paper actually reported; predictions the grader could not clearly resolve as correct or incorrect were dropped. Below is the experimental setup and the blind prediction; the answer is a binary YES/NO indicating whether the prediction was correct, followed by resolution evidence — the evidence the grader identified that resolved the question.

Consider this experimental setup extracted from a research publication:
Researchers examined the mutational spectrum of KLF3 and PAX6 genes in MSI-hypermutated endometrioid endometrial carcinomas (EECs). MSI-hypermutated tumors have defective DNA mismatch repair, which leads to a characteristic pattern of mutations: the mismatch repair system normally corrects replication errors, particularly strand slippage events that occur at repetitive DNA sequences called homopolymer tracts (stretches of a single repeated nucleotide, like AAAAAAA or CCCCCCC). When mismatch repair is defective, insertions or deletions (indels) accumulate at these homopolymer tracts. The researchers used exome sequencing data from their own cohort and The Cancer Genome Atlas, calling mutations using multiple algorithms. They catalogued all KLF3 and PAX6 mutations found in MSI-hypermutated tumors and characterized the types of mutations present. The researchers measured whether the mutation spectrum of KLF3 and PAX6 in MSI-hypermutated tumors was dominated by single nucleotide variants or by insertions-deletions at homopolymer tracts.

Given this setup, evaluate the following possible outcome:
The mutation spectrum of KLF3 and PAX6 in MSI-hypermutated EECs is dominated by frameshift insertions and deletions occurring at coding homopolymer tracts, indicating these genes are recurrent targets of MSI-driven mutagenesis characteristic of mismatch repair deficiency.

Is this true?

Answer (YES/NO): YES